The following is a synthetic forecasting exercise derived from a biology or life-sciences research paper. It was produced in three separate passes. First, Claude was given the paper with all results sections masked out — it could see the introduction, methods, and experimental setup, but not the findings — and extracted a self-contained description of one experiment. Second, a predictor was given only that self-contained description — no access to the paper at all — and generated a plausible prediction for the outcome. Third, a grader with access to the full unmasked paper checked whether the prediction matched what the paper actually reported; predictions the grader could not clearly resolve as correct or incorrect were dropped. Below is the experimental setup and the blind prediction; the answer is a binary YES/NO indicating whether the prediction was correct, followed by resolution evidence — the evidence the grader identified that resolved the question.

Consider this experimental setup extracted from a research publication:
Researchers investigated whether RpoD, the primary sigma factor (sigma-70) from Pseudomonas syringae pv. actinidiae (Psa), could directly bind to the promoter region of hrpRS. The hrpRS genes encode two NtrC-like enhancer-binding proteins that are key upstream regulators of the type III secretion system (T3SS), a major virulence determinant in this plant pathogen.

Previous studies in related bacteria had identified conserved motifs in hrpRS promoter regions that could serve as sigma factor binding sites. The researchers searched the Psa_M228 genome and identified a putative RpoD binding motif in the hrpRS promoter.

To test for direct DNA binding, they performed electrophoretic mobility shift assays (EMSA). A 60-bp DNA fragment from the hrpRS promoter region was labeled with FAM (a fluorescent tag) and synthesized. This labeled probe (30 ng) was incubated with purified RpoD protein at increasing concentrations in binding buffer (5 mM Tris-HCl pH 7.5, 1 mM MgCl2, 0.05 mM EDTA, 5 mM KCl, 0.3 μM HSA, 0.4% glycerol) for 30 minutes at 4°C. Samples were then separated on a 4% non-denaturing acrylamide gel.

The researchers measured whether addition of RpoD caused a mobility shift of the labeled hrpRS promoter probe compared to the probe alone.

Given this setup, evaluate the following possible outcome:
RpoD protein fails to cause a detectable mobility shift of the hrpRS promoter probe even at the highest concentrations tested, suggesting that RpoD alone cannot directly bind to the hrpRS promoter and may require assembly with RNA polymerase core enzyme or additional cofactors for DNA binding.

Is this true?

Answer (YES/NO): NO